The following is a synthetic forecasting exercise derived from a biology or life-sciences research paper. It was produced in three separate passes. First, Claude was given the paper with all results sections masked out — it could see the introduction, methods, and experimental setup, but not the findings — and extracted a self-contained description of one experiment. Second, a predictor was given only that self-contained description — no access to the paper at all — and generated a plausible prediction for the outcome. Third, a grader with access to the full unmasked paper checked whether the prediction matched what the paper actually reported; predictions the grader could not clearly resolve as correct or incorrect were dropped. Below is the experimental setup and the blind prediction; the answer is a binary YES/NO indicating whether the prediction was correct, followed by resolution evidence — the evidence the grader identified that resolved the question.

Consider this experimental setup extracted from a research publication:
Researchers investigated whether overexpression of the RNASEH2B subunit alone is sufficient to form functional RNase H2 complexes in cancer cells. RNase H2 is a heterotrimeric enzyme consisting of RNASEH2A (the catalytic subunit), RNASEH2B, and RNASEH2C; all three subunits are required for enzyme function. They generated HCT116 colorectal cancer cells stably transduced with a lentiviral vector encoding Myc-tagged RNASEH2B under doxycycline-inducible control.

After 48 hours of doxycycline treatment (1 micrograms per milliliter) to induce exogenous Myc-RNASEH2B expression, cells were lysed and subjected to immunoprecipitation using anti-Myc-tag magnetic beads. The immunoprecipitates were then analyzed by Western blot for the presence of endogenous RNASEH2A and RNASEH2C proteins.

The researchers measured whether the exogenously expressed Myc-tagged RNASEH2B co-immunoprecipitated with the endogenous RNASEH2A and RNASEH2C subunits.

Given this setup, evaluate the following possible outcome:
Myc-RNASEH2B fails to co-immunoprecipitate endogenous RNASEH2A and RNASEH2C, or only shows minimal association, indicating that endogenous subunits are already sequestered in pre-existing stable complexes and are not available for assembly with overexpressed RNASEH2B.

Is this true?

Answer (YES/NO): NO